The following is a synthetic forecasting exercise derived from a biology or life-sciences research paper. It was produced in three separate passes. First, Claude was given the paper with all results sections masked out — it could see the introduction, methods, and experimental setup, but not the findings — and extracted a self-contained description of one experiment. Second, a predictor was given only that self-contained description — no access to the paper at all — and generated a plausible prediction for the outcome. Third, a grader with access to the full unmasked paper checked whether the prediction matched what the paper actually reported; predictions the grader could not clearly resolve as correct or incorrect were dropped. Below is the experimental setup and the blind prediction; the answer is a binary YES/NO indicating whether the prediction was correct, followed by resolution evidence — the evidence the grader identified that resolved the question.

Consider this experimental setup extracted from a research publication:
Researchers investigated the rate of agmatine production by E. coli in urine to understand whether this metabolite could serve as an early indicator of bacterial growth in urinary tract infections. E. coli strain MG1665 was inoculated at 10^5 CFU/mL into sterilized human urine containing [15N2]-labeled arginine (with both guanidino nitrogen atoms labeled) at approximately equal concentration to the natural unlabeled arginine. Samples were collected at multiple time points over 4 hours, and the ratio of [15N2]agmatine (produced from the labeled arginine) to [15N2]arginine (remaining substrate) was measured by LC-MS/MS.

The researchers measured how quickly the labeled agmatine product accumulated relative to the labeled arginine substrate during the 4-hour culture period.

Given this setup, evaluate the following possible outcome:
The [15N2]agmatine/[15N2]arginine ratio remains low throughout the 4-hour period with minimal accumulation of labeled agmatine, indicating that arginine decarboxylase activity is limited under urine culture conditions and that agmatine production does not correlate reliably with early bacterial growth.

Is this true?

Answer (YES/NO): NO